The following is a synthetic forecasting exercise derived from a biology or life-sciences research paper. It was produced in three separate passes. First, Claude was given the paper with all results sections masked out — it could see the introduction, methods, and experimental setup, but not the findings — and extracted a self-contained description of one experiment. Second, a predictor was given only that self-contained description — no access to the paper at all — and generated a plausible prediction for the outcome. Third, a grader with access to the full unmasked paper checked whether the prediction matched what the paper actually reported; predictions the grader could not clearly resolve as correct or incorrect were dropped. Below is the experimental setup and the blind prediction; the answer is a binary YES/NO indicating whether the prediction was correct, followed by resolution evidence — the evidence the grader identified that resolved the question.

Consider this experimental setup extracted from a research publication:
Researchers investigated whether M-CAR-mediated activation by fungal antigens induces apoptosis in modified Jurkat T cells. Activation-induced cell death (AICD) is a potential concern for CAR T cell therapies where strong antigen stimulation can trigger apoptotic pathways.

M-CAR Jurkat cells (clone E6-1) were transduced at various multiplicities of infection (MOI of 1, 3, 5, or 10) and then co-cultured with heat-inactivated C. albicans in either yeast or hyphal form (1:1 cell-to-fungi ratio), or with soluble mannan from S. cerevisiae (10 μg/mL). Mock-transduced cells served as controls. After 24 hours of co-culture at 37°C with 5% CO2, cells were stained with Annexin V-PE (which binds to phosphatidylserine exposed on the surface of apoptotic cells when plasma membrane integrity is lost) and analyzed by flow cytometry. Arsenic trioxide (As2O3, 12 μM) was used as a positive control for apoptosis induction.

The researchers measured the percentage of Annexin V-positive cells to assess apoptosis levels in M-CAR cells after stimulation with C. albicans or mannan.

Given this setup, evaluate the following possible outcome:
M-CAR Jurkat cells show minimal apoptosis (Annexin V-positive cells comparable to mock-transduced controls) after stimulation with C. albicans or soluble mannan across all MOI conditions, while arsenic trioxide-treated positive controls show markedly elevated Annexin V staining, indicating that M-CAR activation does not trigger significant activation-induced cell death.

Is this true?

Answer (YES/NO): NO